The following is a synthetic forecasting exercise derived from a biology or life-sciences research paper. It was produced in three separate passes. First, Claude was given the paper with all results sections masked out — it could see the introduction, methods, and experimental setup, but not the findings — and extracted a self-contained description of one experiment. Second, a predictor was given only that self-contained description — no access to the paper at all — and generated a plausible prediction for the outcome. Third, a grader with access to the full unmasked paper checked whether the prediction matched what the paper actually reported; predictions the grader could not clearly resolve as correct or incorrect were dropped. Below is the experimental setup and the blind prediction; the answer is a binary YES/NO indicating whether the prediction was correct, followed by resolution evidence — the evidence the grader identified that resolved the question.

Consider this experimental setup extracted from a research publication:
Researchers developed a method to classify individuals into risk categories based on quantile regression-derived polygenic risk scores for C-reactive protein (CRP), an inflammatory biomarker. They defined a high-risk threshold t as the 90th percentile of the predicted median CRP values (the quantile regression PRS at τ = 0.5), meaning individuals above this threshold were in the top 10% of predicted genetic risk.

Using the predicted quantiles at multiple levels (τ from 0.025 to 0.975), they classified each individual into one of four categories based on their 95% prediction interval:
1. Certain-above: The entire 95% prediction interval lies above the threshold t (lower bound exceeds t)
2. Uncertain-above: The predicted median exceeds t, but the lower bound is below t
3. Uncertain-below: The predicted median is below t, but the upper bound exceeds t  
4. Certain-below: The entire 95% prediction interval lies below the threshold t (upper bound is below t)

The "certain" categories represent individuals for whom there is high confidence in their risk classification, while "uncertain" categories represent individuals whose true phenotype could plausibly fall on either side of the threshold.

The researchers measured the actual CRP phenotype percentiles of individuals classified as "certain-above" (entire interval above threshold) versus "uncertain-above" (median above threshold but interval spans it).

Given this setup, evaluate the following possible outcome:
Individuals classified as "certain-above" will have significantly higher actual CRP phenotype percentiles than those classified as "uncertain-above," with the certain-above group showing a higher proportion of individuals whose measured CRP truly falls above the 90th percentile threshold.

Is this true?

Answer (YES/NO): YES